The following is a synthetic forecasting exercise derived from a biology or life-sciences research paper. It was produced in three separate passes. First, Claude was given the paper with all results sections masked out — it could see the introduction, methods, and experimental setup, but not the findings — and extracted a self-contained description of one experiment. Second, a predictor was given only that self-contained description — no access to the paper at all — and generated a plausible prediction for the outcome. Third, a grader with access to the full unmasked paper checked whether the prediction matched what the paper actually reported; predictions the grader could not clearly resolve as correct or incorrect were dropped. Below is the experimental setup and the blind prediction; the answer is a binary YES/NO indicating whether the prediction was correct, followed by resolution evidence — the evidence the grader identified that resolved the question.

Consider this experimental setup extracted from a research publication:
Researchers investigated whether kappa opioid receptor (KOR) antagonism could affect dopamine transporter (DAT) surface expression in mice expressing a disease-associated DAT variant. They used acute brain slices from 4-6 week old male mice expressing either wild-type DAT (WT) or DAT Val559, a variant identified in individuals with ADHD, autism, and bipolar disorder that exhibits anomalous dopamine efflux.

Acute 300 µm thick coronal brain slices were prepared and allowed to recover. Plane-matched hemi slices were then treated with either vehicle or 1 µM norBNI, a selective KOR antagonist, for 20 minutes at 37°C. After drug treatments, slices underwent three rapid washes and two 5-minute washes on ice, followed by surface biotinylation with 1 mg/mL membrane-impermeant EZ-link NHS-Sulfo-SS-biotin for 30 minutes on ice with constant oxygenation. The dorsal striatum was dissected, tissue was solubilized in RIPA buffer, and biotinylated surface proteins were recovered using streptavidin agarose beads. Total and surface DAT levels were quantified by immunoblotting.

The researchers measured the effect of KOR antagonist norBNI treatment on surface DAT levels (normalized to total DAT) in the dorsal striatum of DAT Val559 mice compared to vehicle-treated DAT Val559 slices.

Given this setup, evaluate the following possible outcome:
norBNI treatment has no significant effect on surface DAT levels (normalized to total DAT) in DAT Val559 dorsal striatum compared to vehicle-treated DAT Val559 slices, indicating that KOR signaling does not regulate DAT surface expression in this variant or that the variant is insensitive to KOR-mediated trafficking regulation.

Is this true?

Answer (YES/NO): NO